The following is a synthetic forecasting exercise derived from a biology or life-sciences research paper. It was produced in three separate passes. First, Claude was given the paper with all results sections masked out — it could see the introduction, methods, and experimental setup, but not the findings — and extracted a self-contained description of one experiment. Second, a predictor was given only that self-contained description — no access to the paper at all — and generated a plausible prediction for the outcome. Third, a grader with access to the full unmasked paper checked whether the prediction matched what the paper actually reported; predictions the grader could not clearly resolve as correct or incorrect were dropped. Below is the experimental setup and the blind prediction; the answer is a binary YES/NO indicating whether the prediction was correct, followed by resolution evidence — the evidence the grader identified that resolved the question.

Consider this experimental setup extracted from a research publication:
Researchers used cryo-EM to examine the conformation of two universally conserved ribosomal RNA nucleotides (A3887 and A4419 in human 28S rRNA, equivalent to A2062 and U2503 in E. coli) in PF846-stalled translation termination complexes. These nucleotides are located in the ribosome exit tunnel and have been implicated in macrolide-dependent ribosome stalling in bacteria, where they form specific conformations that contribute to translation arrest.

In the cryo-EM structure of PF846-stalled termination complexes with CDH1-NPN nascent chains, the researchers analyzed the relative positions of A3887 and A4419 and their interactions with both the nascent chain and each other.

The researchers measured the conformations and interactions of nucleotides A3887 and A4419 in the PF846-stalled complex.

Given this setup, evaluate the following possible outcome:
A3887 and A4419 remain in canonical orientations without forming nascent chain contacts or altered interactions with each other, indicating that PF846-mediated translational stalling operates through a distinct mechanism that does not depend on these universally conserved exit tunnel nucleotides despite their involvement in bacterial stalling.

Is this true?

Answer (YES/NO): NO